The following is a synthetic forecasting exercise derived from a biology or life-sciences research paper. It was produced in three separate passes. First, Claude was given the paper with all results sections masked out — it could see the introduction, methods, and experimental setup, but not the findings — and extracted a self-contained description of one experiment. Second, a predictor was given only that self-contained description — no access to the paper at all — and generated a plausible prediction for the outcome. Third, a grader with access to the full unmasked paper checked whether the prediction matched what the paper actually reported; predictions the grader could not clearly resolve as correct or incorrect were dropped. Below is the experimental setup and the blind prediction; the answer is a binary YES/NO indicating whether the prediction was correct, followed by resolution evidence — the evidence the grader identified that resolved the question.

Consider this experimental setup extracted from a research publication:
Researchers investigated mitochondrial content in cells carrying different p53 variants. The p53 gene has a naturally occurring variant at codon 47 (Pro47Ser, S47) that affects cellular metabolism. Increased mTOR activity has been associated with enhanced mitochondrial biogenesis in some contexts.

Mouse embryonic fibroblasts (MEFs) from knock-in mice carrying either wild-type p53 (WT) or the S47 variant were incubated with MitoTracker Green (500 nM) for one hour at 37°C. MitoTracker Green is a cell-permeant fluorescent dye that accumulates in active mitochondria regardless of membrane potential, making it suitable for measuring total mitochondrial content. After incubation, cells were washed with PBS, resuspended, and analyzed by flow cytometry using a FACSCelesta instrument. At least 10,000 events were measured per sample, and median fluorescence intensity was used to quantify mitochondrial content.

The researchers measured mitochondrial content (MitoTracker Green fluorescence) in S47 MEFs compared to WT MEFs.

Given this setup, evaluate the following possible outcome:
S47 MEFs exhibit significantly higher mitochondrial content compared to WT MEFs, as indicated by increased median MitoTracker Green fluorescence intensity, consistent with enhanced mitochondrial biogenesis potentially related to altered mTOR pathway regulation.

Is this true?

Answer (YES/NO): NO